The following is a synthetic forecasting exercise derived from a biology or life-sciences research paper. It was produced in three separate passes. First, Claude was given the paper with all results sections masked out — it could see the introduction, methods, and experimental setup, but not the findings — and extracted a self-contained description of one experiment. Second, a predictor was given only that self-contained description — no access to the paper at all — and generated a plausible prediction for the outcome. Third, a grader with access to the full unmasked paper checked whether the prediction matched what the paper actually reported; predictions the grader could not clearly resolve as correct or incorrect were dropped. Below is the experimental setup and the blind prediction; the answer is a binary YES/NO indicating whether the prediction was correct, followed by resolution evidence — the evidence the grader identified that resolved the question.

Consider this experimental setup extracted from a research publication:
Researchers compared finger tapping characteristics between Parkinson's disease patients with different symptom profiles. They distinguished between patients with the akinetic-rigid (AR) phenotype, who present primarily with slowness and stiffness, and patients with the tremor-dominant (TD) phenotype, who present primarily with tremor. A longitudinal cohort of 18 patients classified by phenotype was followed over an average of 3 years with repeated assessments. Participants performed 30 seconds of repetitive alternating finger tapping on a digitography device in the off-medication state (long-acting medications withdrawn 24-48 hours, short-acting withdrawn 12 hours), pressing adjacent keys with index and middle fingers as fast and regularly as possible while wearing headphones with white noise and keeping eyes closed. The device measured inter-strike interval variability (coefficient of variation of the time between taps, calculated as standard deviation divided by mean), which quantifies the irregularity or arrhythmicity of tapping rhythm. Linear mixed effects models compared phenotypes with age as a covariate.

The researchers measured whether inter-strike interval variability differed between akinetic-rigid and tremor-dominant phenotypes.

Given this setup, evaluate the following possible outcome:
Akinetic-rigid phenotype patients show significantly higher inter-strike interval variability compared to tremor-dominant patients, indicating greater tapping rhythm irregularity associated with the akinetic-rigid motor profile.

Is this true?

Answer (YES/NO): NO